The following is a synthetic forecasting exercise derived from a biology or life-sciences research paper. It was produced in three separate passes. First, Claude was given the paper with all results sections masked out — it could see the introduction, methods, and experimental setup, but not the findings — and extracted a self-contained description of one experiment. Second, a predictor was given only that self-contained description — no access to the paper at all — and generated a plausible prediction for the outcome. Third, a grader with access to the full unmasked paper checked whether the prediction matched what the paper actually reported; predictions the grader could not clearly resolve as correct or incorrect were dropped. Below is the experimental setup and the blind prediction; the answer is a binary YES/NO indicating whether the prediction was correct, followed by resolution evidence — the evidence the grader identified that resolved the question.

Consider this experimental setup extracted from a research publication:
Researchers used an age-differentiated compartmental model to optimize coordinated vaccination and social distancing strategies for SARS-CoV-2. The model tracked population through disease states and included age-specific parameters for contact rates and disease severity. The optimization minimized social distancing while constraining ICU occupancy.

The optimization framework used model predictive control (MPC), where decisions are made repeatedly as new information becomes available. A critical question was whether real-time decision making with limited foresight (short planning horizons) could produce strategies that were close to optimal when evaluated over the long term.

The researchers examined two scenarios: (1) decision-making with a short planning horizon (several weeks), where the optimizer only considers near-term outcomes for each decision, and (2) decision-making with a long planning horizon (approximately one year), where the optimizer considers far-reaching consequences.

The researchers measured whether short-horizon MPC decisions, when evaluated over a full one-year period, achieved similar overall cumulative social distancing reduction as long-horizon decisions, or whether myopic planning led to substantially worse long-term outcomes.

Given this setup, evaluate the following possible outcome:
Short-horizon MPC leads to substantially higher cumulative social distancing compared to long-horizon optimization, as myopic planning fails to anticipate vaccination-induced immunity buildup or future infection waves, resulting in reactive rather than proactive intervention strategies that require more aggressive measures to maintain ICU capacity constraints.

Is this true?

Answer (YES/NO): NO